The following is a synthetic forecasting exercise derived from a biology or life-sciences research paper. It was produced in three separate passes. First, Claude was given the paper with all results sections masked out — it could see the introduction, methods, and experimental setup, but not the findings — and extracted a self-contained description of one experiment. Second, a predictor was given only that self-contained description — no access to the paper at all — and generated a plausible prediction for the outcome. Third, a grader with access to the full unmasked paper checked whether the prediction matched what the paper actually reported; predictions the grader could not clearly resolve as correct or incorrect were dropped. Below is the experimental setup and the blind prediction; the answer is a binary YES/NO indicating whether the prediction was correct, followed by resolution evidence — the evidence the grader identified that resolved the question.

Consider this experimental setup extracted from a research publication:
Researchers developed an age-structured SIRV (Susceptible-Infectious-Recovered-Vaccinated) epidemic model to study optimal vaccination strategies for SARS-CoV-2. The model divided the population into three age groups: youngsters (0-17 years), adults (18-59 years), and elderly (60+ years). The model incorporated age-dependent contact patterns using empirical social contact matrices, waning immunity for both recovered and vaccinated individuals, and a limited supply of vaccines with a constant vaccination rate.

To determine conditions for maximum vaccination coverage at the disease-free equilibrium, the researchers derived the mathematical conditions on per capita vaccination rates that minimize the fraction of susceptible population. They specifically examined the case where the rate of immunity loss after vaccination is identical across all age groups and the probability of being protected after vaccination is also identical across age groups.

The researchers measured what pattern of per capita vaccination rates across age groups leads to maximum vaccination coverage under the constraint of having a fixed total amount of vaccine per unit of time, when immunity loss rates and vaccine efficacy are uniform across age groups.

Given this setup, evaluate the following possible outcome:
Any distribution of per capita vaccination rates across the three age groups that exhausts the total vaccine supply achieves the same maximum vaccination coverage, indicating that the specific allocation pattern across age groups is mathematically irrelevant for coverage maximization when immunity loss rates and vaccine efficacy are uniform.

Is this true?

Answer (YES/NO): NO